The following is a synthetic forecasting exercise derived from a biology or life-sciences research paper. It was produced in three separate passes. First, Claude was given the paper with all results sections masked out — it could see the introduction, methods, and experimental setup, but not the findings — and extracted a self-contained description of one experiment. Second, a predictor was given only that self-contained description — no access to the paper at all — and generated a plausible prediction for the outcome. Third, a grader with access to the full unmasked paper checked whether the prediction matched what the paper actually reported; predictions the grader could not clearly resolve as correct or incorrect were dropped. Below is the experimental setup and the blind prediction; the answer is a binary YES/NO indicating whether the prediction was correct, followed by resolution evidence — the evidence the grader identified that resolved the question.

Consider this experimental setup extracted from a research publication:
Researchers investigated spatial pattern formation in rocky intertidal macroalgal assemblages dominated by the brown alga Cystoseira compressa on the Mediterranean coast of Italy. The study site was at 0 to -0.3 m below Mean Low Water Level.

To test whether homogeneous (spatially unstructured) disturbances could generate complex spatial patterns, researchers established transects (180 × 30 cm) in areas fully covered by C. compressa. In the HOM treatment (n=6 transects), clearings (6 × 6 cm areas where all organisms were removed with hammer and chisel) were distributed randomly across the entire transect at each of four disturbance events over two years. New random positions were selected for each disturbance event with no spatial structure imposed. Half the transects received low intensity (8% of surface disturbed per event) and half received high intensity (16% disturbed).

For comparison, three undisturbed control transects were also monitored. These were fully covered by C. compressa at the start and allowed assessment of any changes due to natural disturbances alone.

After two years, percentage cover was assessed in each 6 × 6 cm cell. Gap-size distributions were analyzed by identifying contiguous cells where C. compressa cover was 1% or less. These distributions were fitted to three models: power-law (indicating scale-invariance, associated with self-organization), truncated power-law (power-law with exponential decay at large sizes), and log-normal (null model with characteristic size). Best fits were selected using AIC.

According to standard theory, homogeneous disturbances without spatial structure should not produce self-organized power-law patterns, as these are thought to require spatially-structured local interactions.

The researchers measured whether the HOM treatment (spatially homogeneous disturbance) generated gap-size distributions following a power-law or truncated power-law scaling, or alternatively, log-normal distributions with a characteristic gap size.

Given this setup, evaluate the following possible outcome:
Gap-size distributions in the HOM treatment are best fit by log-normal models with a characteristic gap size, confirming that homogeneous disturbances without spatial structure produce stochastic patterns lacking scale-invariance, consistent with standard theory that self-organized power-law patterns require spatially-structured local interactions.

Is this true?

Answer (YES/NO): NO